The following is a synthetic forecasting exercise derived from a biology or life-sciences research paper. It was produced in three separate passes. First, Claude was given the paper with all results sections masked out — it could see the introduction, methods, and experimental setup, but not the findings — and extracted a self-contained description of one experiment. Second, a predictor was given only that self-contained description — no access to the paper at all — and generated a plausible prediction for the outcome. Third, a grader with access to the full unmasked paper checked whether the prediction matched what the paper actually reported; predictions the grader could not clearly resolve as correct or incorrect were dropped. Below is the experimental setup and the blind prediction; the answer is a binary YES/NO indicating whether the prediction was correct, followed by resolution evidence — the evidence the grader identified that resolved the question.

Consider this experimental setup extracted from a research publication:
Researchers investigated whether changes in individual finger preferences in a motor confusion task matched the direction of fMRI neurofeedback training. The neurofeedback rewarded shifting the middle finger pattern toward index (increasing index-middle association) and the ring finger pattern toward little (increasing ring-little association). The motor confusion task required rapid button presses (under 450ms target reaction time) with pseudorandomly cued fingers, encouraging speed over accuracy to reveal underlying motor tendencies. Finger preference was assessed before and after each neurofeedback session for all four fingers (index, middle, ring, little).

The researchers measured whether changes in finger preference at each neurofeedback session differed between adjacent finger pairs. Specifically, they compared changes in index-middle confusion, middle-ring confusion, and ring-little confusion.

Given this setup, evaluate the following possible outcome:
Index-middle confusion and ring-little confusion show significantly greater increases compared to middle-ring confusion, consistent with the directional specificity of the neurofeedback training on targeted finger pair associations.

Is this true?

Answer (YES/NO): NO